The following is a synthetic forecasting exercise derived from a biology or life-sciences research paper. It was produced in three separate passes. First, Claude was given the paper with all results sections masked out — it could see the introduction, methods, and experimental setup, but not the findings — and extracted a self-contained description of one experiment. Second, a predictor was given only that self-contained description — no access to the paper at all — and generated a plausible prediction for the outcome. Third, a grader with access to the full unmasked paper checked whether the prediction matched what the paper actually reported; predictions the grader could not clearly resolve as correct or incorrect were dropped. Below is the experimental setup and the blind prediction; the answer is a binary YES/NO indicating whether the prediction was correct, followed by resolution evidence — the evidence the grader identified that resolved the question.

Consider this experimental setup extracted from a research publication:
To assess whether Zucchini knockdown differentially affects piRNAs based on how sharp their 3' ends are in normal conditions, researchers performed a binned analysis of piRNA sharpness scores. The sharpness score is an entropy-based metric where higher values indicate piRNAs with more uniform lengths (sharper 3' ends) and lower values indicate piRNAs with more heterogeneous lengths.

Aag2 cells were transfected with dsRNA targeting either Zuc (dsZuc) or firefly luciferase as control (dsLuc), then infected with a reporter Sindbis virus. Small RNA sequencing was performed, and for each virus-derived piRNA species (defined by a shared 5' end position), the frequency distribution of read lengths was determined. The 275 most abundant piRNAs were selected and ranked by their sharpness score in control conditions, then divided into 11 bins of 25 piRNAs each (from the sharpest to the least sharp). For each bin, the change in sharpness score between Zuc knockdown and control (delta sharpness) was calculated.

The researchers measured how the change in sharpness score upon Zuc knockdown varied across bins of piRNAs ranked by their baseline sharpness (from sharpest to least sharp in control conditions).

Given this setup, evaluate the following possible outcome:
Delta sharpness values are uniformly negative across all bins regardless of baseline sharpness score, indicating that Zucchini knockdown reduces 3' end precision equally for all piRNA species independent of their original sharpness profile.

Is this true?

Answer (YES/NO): NO